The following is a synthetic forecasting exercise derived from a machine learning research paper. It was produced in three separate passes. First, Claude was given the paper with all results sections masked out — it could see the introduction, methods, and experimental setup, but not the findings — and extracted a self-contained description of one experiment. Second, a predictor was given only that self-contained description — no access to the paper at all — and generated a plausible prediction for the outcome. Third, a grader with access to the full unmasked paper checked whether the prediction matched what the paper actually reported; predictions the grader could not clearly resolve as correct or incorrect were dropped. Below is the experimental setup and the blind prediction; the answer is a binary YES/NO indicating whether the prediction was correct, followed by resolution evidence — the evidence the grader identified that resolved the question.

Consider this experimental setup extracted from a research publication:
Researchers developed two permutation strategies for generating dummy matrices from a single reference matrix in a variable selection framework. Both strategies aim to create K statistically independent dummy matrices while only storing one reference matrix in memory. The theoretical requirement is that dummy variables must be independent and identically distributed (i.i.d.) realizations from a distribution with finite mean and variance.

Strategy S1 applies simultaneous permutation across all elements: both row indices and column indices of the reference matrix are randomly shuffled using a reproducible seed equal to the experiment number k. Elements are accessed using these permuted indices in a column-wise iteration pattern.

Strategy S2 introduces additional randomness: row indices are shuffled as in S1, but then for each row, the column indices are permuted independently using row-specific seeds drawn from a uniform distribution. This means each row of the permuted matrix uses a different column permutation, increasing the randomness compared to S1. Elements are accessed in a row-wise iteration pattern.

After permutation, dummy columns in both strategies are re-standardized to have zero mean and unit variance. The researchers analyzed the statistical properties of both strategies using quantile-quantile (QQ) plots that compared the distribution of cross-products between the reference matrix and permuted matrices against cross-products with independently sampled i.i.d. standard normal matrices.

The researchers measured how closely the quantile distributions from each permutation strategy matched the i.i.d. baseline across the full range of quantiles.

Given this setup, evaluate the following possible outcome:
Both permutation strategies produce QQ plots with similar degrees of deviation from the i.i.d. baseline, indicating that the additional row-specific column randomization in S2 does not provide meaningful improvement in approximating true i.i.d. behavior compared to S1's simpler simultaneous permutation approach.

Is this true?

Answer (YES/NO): YES